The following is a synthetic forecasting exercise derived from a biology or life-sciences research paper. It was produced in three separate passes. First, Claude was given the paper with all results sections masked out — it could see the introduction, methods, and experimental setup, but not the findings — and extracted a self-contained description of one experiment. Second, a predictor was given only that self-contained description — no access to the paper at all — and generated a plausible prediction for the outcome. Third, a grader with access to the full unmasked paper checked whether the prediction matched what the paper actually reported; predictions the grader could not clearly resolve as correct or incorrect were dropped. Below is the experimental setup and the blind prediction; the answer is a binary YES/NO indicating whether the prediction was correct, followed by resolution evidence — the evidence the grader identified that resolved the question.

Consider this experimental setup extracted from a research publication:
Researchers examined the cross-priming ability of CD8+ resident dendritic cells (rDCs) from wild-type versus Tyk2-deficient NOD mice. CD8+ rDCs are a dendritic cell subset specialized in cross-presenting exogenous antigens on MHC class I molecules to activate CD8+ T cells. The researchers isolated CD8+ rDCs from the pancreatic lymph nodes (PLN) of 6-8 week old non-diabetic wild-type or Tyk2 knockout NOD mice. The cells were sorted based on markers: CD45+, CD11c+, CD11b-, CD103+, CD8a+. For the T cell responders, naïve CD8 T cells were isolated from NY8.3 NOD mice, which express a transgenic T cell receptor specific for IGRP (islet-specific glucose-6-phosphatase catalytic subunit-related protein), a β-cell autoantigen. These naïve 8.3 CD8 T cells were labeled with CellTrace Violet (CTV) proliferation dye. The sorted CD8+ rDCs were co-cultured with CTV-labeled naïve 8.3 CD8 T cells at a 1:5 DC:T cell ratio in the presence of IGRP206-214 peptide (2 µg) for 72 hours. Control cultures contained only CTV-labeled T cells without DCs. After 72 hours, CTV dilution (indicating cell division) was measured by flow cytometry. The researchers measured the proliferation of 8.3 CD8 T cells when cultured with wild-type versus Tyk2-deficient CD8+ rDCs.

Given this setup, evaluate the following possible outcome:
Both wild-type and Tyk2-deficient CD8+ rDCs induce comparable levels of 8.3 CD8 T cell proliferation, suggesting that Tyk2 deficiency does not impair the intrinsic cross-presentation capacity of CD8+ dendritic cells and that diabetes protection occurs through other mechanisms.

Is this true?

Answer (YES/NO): NO